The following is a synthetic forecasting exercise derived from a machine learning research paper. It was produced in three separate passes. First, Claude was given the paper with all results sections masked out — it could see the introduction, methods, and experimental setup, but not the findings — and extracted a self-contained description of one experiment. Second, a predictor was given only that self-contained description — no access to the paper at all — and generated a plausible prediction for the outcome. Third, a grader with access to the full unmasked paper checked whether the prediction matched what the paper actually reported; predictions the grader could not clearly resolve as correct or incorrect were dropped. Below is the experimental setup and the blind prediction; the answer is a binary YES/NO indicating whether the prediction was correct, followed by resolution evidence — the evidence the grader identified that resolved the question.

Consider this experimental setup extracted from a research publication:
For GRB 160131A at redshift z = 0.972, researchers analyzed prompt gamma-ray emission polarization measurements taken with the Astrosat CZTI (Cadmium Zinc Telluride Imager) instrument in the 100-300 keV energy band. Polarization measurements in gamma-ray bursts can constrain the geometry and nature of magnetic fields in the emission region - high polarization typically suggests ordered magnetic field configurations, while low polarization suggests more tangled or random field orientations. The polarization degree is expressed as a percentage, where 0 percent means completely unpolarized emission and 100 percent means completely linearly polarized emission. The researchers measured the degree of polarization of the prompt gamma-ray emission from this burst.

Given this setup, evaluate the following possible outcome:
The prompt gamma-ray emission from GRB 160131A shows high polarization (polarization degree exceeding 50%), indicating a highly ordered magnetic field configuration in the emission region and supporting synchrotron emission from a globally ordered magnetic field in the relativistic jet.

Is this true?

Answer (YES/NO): YES